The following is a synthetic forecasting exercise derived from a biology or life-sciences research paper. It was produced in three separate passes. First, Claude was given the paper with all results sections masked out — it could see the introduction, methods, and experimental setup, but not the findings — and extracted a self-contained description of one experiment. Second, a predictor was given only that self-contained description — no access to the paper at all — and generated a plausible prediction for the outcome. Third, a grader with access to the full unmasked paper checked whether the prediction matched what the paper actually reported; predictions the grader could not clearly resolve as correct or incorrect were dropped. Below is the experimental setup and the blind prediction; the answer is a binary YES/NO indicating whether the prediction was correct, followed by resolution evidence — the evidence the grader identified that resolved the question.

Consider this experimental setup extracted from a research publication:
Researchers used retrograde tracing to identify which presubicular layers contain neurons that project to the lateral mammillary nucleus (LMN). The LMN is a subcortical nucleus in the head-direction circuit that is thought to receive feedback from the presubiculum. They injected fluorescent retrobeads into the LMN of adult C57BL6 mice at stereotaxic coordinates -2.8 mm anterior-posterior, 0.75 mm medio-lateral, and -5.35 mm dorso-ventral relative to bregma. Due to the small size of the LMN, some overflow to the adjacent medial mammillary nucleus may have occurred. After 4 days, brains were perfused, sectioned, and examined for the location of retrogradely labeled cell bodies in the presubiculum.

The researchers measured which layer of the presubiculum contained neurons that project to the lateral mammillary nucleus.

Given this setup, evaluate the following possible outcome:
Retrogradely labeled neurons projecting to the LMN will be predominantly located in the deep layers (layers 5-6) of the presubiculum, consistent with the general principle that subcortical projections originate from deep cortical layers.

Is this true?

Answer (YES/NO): NO